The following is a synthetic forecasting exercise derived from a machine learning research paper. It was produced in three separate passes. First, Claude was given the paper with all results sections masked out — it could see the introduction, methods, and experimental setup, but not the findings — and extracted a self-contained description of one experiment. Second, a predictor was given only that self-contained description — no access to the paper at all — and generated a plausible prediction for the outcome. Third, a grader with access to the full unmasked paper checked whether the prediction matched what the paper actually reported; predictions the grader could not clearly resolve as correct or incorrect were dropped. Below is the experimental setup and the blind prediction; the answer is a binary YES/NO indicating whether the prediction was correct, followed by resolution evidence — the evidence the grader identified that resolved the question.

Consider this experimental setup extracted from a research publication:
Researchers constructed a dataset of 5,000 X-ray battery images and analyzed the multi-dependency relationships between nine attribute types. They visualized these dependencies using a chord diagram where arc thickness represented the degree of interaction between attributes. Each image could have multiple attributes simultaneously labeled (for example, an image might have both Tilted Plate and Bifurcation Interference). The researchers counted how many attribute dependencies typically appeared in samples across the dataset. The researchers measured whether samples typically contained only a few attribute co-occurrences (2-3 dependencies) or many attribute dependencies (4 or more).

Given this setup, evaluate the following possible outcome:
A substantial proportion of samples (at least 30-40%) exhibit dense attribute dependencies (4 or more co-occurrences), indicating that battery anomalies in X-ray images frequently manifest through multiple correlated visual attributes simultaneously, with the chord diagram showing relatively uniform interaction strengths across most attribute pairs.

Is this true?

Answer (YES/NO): NO